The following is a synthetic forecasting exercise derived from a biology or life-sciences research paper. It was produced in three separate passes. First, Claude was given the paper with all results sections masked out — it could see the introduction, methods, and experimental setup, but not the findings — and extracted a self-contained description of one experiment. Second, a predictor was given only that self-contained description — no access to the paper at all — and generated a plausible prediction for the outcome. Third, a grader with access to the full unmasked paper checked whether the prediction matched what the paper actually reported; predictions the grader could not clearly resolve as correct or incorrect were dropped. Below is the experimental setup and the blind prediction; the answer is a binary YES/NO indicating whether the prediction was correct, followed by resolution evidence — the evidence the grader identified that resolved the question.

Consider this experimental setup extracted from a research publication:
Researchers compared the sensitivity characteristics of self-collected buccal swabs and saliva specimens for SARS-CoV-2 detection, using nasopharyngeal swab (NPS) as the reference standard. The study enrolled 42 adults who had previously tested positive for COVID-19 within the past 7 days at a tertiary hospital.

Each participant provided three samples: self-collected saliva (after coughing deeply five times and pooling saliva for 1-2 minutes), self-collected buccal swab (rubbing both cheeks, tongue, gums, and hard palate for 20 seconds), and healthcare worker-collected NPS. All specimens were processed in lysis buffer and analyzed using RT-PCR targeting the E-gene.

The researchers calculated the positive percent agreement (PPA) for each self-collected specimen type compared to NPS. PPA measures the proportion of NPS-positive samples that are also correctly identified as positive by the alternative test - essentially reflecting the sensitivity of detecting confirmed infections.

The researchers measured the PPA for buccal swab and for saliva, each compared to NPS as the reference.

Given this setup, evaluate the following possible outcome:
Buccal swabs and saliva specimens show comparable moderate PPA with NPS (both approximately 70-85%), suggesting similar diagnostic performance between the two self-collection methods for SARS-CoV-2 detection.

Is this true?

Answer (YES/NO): NO